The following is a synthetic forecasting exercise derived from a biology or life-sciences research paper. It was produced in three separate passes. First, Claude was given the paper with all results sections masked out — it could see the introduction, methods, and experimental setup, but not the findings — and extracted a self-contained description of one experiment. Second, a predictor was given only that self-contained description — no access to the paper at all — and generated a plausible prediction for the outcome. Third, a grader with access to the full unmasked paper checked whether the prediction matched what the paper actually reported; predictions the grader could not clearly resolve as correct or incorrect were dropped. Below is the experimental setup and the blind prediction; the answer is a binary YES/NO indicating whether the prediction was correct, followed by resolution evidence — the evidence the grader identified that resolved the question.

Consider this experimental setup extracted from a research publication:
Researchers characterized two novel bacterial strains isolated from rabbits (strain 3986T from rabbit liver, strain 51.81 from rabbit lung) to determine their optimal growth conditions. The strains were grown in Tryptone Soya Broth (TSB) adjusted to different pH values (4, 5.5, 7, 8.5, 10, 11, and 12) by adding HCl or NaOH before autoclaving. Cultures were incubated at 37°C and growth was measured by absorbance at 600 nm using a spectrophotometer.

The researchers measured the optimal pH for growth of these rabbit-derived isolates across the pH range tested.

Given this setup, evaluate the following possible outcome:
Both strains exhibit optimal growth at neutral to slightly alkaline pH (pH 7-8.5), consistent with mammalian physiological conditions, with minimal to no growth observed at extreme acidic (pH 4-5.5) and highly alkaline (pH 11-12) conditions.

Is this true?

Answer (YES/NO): NO